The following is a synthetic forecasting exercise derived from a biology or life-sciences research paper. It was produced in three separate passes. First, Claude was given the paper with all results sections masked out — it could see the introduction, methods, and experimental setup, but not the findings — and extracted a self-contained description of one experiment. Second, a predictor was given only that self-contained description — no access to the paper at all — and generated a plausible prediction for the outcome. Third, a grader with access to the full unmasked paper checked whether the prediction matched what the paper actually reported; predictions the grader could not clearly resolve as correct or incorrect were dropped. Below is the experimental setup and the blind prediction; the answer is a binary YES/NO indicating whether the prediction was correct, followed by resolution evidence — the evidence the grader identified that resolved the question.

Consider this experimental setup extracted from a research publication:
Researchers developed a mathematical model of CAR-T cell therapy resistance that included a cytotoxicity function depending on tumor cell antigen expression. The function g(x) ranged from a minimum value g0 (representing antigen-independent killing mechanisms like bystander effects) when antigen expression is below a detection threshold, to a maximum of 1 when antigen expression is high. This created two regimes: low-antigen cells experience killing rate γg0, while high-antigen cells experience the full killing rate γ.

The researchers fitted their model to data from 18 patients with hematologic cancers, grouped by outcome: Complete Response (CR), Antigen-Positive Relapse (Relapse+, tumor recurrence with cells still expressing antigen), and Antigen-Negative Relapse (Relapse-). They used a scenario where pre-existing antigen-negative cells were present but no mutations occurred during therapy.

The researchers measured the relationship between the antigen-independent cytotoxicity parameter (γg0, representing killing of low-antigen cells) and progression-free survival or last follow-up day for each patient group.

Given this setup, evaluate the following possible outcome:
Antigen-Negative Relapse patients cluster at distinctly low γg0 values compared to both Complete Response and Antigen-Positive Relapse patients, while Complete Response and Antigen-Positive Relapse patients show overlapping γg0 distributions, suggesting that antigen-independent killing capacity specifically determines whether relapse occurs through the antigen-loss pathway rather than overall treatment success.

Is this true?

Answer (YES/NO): NO